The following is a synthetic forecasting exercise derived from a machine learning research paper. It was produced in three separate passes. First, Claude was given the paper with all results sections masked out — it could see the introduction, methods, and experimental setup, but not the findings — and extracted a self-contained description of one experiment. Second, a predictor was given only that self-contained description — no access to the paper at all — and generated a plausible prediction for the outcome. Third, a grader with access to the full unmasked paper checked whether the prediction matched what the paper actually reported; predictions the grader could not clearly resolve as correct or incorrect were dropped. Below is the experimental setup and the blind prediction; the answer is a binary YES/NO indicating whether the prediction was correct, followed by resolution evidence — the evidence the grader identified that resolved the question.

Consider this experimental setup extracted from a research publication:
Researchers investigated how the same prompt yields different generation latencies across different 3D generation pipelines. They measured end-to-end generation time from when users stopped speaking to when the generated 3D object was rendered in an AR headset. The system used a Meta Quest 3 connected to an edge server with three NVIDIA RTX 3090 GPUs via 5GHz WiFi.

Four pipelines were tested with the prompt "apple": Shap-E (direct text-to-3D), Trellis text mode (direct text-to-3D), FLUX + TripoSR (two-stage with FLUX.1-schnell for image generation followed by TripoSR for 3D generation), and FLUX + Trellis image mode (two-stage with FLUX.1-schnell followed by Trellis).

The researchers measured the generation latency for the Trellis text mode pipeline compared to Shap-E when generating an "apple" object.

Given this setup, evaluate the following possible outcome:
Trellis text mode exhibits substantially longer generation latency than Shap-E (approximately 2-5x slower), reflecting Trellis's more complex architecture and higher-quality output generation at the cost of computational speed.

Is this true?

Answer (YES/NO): YES